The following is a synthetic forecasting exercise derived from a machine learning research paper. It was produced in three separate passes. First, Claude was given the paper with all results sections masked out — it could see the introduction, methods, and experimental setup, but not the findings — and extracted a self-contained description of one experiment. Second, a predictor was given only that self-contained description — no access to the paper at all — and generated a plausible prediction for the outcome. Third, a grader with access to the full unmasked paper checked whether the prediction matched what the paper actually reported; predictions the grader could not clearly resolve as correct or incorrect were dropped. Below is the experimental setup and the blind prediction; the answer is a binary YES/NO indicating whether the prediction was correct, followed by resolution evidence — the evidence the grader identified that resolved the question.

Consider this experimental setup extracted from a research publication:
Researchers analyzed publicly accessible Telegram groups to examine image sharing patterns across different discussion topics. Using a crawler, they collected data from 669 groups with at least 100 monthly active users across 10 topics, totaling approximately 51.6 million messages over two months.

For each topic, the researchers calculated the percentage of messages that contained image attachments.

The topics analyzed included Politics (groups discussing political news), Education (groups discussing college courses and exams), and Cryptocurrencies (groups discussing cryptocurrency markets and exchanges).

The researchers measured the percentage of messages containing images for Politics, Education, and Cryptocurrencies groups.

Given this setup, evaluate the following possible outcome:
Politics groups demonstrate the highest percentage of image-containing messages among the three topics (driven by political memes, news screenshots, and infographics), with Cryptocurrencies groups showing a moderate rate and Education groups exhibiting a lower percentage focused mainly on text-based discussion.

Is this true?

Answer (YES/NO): NO